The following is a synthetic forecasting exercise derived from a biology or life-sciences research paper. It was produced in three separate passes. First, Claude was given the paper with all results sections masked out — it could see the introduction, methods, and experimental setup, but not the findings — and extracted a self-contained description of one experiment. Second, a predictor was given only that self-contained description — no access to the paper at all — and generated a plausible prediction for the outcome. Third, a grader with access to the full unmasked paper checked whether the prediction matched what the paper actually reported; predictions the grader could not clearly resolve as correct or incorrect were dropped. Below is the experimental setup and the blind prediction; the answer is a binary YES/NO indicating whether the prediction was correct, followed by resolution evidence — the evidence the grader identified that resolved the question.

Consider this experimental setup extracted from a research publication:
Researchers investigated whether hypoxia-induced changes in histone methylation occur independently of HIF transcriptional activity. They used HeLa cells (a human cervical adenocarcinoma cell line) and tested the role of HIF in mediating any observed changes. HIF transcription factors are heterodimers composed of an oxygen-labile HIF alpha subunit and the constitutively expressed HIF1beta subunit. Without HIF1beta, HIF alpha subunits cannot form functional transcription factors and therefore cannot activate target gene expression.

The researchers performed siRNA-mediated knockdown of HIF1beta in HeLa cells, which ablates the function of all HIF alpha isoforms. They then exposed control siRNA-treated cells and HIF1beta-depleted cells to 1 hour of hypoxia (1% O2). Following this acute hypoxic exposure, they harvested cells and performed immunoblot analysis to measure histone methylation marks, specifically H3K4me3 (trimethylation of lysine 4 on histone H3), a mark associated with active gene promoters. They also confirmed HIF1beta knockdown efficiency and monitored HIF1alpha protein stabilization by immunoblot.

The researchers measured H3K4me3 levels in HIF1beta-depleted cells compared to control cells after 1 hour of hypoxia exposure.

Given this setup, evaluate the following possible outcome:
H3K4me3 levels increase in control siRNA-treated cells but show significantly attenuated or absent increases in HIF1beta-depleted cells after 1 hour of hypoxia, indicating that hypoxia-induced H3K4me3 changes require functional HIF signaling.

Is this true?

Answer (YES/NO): NO